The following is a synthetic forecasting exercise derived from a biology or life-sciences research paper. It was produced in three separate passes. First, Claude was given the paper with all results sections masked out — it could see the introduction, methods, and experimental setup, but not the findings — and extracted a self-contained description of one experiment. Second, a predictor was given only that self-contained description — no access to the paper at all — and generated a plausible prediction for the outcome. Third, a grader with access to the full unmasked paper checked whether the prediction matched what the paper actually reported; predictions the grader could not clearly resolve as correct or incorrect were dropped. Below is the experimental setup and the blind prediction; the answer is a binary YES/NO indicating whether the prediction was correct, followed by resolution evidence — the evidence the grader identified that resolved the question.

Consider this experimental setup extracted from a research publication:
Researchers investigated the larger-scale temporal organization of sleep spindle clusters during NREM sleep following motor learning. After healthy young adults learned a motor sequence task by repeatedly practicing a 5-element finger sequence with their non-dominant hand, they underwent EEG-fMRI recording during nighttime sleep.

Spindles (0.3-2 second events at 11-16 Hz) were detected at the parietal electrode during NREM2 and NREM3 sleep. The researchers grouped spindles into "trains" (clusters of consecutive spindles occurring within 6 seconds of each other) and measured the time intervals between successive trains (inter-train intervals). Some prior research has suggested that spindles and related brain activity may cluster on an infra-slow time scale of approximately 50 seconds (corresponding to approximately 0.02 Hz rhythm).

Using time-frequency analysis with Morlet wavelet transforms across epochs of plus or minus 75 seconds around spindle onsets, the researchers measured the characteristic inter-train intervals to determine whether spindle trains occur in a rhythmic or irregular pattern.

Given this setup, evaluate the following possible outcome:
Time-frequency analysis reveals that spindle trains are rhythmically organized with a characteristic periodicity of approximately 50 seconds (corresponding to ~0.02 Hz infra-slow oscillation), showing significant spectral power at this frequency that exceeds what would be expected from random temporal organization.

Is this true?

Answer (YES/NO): YES